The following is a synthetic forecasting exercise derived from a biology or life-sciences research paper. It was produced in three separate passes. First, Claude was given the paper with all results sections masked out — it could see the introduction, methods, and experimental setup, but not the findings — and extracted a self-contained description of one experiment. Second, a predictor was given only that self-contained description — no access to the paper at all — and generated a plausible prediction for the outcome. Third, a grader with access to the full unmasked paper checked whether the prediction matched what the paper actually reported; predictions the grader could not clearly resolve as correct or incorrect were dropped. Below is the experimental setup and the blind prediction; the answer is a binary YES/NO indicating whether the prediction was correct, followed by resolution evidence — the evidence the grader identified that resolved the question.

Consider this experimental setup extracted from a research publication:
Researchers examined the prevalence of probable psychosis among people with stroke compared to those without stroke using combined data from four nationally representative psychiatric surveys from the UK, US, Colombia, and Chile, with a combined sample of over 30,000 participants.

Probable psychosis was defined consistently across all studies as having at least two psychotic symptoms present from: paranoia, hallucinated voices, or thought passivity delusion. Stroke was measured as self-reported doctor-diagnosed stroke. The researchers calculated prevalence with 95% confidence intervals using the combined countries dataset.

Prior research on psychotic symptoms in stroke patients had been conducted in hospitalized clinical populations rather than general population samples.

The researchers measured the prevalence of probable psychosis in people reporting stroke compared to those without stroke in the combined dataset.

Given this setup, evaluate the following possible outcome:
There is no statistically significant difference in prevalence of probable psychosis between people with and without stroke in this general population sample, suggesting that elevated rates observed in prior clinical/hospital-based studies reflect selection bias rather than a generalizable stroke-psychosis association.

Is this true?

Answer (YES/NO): NO